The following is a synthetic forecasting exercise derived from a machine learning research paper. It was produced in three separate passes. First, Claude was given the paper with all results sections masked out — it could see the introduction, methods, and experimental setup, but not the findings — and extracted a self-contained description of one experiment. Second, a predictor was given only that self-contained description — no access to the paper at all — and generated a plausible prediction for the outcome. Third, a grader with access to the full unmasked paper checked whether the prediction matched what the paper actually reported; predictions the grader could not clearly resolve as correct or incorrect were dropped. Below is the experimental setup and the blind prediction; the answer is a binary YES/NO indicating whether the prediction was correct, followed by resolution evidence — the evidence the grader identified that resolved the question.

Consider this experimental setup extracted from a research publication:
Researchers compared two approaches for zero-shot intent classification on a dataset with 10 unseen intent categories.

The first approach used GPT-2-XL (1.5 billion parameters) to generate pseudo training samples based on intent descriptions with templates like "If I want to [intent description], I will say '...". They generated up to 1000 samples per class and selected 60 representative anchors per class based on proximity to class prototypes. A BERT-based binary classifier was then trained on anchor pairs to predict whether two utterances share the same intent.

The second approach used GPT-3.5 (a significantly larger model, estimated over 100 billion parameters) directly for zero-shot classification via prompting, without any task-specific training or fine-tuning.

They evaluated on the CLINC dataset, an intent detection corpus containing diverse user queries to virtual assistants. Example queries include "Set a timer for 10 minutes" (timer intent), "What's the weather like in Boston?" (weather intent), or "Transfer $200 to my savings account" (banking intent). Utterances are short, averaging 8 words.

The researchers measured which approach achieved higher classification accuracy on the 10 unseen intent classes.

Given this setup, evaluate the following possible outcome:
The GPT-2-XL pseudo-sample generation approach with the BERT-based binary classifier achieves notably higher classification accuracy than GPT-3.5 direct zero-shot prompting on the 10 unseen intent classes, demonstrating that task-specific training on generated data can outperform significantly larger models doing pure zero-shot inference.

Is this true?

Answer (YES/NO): YES